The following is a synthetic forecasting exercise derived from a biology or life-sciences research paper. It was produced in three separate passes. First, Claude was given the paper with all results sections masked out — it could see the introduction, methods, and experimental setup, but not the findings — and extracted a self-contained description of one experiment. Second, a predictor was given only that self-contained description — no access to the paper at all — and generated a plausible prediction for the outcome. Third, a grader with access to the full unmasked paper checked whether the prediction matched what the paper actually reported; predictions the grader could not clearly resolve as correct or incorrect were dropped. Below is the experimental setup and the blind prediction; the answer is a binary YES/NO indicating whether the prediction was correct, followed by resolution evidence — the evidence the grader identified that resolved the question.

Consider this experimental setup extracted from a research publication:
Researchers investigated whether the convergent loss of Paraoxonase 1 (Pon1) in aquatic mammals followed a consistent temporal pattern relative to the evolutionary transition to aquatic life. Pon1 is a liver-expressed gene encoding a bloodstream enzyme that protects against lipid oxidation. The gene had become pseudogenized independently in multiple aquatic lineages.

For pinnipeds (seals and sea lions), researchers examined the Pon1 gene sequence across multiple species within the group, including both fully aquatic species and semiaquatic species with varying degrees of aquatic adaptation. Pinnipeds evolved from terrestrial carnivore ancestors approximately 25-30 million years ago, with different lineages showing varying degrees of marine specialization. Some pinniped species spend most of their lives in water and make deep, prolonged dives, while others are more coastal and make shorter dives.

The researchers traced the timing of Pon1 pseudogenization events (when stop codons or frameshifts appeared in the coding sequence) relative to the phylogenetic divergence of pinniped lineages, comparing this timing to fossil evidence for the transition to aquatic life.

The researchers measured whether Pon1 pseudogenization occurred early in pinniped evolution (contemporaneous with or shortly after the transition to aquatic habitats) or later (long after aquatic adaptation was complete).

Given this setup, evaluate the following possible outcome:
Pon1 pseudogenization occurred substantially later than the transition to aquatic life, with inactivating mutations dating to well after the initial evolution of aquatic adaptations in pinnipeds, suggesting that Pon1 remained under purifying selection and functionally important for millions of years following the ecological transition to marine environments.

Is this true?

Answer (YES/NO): YES